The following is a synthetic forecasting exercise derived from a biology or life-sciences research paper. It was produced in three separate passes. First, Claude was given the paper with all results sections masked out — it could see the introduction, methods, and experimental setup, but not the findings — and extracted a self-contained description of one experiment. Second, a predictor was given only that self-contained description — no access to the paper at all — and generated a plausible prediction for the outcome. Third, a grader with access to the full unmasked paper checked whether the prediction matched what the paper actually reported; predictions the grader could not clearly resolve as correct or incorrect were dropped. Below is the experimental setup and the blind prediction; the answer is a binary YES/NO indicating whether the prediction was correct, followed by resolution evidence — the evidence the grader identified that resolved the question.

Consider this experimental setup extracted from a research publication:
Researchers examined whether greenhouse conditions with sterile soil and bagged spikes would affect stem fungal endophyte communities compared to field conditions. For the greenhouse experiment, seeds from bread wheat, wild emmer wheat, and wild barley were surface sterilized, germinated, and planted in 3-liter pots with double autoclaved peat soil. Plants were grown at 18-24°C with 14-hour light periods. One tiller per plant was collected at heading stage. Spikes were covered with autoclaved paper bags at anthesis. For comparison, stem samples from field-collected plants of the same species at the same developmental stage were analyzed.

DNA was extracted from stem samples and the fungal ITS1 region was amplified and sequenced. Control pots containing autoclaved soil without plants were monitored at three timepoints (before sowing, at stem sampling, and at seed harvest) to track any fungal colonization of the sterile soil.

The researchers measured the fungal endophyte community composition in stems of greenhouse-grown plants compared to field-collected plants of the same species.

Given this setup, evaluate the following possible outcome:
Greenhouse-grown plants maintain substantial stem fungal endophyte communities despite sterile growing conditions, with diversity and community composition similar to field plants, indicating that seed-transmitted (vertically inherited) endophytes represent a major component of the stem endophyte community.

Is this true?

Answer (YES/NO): NO